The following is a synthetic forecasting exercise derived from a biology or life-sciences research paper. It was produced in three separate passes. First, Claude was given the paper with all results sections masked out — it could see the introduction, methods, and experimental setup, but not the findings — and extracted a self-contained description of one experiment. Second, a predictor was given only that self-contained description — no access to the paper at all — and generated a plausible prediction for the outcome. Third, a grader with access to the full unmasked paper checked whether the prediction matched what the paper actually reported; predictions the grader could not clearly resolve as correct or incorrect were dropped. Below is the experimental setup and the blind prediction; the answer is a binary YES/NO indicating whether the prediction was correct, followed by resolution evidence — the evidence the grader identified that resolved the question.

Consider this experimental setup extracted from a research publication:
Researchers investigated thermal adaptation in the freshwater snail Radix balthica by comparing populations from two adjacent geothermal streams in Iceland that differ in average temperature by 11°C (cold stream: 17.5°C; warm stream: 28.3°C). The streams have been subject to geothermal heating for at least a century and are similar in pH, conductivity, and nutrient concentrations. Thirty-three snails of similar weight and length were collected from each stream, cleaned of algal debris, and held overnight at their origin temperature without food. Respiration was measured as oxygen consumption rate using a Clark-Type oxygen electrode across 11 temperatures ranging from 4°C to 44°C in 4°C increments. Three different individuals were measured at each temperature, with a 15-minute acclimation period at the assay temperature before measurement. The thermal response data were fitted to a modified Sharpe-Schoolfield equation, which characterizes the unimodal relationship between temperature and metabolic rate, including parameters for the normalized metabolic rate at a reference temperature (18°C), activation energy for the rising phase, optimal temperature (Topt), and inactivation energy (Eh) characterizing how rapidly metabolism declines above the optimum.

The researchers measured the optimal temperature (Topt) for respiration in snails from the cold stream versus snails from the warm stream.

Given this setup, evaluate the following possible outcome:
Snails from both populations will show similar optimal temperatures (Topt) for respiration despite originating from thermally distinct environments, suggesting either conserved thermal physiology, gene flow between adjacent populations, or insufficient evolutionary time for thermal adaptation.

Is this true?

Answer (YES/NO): NO